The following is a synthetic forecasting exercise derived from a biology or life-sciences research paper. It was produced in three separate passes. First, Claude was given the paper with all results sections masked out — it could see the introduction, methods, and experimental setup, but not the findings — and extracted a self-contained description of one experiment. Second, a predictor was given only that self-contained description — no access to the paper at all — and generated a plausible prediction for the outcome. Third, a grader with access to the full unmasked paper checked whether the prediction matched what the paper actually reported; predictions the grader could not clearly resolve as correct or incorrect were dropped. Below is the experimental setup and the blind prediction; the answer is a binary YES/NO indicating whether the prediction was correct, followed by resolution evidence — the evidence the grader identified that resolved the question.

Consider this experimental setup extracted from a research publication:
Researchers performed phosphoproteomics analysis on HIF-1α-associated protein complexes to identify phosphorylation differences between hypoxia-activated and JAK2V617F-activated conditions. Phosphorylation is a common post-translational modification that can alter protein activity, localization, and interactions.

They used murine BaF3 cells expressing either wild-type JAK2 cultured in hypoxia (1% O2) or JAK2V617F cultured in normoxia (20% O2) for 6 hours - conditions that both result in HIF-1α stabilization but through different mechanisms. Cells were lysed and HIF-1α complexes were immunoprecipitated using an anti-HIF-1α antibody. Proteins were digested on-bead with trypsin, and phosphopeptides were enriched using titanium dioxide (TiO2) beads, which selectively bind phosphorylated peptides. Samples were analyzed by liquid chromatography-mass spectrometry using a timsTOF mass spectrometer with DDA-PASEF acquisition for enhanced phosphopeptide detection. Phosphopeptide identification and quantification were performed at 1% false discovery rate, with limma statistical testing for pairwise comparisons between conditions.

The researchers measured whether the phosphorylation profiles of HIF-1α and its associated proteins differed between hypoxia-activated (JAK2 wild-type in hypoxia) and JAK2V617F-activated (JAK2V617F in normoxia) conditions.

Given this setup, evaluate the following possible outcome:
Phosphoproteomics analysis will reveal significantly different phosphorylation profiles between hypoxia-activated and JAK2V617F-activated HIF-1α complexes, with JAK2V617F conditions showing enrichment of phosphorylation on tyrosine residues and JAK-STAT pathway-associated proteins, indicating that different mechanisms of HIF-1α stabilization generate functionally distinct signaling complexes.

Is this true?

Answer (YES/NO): NO